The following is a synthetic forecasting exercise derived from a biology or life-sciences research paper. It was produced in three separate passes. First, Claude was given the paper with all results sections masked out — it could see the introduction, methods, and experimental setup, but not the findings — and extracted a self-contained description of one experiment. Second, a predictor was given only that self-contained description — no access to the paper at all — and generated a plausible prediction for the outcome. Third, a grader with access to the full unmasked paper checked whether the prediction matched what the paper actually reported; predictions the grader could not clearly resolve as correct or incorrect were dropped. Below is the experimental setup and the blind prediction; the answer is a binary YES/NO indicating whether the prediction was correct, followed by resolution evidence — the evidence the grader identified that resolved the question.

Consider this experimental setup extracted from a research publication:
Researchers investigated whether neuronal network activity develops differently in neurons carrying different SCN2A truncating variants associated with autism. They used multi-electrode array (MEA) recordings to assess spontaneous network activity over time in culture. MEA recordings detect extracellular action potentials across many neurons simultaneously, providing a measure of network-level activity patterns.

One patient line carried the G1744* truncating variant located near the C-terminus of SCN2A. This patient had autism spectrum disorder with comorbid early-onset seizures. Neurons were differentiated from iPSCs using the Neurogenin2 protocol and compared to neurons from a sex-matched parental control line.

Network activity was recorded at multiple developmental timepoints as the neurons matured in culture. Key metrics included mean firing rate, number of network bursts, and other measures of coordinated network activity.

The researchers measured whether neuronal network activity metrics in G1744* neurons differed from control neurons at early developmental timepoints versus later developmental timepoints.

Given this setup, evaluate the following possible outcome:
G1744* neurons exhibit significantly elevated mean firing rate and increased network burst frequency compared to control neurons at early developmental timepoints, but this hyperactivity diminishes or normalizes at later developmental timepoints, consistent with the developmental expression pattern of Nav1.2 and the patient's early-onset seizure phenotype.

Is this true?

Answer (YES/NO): NO